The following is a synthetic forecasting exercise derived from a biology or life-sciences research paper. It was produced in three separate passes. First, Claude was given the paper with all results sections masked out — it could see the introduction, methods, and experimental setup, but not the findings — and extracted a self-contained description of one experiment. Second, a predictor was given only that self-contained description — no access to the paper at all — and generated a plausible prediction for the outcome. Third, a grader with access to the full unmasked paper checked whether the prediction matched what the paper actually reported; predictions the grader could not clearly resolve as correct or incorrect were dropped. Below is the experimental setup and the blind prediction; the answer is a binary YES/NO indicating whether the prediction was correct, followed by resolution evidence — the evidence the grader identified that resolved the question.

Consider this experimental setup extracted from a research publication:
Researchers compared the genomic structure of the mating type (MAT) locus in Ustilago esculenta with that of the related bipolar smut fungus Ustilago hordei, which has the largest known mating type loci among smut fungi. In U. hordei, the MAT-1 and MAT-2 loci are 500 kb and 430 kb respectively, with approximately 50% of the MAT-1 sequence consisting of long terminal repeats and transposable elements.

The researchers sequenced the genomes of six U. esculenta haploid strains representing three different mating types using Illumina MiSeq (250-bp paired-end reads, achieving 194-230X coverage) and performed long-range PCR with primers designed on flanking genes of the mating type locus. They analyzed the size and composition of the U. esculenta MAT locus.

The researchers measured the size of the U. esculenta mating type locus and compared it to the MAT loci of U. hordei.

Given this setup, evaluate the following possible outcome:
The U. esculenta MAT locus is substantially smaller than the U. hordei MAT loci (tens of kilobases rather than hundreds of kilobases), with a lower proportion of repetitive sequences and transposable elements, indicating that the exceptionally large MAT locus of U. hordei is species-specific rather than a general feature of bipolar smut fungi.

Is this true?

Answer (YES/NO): NO